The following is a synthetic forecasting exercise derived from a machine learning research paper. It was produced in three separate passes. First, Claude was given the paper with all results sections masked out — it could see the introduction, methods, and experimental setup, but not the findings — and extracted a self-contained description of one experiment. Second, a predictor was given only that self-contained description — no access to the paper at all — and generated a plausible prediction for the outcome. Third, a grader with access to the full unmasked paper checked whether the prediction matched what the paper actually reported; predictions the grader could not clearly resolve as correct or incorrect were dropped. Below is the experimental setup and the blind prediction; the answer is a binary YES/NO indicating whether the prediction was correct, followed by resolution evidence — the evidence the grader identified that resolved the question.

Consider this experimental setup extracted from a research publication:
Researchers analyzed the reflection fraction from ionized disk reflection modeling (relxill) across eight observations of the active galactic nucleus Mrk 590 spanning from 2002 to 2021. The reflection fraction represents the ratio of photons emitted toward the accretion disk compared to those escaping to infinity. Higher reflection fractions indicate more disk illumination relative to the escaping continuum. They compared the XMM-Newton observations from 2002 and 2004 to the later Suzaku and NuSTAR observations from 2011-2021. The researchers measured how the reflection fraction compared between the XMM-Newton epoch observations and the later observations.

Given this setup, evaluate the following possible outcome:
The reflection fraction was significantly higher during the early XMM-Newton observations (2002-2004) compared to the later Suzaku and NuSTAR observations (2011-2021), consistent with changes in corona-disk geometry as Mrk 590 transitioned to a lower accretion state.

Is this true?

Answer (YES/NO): NO